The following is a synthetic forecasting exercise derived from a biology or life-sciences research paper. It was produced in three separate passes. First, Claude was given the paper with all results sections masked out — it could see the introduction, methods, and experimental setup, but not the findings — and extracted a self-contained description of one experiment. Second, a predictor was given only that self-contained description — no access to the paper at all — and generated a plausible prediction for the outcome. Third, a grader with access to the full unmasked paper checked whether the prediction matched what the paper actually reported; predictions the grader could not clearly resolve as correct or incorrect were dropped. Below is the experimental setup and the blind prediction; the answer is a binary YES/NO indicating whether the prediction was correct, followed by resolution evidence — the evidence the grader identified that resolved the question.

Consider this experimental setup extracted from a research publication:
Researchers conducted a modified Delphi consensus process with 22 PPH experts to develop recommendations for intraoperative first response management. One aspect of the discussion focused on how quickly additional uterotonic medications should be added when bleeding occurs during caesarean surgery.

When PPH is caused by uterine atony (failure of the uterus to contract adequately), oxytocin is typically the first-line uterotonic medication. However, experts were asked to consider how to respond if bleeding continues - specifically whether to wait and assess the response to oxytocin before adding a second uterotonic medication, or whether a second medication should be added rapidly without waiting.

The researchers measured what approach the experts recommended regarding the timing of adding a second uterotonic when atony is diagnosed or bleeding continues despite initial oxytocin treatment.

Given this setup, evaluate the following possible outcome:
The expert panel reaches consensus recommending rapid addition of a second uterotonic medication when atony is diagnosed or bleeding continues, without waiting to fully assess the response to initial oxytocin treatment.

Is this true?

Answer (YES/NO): YES